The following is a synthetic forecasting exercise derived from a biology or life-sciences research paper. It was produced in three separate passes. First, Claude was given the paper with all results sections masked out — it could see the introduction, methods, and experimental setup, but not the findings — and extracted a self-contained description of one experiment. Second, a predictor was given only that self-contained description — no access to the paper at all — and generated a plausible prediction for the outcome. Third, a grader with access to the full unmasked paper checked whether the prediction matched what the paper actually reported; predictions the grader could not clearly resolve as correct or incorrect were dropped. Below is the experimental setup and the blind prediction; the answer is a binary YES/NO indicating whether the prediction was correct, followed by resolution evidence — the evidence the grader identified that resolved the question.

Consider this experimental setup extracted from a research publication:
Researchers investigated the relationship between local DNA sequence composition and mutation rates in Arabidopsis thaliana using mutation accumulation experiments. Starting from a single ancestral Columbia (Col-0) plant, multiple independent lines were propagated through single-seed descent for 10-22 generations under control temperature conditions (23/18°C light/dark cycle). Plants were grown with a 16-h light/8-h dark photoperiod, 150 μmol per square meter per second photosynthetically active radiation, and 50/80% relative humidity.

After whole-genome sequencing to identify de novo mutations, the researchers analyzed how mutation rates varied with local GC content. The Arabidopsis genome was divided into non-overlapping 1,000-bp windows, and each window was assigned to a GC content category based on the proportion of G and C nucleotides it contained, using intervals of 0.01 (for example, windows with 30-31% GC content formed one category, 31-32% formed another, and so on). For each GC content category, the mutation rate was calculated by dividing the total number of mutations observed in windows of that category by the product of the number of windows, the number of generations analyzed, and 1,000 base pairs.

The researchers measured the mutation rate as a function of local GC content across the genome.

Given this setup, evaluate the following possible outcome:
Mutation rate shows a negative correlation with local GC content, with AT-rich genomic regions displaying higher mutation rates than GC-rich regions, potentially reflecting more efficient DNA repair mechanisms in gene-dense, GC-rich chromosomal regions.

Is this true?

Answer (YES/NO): NO